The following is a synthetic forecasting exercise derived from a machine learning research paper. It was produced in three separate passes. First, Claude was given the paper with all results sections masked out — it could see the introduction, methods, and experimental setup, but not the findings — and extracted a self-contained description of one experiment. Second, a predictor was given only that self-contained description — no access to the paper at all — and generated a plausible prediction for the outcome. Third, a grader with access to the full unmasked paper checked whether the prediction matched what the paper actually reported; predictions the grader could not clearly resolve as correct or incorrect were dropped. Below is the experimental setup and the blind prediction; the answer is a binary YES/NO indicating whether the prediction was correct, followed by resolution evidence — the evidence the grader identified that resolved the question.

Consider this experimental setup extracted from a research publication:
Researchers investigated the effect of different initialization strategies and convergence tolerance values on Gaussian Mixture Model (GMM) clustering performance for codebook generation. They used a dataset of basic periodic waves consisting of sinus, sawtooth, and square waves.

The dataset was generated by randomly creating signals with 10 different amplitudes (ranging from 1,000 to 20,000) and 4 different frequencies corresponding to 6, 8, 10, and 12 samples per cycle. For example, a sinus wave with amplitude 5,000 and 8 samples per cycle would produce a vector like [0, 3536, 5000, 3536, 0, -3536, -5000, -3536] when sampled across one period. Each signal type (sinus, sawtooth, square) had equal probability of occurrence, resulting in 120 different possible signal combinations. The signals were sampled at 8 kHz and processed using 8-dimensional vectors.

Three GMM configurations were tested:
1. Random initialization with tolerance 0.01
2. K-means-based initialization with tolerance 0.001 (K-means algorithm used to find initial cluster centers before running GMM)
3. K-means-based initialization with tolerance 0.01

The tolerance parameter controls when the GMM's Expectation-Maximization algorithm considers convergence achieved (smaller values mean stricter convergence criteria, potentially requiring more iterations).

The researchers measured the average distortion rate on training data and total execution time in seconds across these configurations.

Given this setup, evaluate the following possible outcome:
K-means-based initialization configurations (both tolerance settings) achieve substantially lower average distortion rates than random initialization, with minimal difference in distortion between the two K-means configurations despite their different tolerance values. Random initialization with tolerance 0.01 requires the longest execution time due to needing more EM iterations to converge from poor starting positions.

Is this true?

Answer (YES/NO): YES